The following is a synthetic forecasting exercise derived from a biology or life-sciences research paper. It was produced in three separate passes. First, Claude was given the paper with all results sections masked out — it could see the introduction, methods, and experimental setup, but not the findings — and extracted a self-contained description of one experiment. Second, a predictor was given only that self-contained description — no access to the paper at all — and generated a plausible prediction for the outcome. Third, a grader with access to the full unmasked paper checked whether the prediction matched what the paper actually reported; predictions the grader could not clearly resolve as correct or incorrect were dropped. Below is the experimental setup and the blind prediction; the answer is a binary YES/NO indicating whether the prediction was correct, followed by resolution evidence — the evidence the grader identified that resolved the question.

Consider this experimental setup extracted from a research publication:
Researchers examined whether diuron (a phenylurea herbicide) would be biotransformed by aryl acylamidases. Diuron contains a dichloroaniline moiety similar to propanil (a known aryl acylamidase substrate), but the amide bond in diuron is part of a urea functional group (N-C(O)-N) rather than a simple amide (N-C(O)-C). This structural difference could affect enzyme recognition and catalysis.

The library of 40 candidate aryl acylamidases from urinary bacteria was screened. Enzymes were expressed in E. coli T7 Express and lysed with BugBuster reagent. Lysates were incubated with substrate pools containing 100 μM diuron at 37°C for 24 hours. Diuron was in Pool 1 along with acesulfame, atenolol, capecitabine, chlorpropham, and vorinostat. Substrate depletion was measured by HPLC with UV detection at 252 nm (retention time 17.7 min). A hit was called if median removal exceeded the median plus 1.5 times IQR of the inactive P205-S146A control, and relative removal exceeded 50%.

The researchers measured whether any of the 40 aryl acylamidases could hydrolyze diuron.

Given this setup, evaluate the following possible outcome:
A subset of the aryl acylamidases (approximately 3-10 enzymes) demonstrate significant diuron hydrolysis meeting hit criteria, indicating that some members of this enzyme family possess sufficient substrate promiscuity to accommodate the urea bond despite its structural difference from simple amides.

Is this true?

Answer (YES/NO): NO